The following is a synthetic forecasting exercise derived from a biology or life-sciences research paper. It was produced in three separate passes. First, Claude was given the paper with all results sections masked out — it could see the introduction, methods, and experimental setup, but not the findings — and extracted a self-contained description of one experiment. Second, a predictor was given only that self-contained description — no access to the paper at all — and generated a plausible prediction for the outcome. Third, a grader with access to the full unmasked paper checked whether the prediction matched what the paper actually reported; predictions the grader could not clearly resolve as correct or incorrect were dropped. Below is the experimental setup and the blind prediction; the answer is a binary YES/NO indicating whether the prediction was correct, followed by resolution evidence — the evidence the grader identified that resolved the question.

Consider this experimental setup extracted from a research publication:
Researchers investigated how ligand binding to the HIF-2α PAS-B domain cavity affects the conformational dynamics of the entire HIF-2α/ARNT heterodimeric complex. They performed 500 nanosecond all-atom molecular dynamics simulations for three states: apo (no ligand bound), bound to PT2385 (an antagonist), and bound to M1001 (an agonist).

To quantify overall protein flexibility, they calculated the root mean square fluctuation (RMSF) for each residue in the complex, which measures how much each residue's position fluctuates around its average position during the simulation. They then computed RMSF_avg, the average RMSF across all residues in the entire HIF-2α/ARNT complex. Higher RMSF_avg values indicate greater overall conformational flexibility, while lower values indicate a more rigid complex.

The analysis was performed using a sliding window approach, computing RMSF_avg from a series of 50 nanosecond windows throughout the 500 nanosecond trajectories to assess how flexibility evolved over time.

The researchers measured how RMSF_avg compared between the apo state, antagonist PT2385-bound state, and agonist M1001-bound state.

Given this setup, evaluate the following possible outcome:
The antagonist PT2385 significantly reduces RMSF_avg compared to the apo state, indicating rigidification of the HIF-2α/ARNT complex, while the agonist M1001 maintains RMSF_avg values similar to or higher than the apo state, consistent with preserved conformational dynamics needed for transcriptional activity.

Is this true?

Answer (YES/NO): NO